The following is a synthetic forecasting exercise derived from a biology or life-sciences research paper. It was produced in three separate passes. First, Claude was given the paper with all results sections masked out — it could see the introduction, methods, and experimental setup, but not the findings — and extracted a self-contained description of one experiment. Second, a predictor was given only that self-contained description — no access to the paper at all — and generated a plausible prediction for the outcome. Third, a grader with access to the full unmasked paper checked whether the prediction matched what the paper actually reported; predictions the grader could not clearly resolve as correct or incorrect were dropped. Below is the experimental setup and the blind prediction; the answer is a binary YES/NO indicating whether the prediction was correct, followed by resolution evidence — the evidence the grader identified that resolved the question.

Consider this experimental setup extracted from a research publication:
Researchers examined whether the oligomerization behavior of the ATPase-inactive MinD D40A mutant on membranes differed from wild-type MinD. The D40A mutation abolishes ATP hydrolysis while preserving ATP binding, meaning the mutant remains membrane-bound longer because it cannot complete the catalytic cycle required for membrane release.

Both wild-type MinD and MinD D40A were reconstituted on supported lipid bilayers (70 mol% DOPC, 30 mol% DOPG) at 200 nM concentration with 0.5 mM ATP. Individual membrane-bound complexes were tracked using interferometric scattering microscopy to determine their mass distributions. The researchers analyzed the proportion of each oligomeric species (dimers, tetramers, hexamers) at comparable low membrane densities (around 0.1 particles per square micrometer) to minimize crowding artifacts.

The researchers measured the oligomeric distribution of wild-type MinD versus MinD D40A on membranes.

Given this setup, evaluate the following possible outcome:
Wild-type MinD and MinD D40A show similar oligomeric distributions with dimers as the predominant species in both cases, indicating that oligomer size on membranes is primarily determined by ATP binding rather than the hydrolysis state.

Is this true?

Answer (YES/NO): NO